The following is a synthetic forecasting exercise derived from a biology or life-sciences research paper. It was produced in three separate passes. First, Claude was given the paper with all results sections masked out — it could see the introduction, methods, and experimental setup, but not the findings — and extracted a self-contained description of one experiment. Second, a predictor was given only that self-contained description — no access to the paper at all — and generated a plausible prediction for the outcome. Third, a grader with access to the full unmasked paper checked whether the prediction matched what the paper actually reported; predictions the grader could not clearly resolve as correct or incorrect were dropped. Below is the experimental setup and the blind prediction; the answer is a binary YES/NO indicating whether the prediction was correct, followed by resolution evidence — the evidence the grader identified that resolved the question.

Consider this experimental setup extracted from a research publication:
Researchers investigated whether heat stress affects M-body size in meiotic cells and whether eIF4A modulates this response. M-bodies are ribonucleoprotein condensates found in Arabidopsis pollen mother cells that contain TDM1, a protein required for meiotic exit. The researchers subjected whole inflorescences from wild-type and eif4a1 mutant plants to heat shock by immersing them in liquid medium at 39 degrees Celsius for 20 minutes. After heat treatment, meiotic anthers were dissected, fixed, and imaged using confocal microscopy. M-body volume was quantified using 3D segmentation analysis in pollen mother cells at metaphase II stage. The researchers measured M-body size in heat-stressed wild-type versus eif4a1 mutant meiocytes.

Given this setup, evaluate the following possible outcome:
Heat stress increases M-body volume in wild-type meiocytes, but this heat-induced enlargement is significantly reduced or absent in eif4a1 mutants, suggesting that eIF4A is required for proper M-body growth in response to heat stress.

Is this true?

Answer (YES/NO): NO